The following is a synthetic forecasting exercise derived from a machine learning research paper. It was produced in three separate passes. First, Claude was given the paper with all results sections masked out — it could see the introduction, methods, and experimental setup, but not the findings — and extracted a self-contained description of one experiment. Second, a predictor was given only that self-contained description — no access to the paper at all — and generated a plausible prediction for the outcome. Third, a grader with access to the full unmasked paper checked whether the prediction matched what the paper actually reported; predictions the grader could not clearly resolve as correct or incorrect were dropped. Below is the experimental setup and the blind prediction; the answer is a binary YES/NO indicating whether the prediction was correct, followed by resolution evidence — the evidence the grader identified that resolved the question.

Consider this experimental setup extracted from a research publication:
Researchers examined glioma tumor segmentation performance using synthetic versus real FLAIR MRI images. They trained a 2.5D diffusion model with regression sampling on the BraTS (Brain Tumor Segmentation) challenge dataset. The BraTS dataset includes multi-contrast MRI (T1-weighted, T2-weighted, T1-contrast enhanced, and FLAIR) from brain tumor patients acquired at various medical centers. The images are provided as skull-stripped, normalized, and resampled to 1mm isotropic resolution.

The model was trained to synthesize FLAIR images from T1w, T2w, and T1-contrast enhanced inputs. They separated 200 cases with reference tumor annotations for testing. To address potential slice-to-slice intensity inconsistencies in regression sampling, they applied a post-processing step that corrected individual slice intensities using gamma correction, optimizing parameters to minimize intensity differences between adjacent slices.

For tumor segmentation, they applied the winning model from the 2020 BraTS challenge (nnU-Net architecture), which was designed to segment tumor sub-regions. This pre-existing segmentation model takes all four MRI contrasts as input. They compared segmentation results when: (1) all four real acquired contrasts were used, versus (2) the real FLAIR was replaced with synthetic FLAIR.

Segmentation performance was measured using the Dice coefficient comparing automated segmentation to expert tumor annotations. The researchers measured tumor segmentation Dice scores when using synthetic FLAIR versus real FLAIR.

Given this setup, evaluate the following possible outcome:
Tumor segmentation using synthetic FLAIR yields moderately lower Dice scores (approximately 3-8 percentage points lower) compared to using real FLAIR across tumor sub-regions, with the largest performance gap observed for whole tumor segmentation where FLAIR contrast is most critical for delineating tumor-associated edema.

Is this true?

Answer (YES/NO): NO